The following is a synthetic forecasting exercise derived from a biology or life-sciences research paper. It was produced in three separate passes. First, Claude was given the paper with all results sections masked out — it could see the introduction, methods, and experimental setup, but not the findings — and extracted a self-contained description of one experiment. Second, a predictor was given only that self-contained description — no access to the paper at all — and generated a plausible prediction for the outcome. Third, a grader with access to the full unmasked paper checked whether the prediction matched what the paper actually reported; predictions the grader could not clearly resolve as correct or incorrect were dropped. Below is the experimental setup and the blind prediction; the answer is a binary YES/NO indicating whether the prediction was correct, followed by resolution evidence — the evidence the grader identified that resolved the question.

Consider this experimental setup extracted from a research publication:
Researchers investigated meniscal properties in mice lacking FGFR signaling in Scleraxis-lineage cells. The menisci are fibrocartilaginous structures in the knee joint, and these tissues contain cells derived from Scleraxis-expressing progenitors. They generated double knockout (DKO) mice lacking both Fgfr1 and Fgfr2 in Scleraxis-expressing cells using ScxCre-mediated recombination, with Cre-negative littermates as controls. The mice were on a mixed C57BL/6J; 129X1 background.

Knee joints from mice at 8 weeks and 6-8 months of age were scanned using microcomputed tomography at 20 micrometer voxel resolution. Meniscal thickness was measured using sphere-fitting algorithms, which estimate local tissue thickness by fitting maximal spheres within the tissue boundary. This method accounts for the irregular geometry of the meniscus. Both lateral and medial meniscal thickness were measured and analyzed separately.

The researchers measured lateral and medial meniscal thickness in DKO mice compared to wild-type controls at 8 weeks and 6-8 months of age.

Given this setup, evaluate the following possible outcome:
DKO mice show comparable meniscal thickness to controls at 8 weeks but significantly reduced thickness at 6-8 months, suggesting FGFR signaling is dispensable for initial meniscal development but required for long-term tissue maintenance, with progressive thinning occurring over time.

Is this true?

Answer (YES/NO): NO